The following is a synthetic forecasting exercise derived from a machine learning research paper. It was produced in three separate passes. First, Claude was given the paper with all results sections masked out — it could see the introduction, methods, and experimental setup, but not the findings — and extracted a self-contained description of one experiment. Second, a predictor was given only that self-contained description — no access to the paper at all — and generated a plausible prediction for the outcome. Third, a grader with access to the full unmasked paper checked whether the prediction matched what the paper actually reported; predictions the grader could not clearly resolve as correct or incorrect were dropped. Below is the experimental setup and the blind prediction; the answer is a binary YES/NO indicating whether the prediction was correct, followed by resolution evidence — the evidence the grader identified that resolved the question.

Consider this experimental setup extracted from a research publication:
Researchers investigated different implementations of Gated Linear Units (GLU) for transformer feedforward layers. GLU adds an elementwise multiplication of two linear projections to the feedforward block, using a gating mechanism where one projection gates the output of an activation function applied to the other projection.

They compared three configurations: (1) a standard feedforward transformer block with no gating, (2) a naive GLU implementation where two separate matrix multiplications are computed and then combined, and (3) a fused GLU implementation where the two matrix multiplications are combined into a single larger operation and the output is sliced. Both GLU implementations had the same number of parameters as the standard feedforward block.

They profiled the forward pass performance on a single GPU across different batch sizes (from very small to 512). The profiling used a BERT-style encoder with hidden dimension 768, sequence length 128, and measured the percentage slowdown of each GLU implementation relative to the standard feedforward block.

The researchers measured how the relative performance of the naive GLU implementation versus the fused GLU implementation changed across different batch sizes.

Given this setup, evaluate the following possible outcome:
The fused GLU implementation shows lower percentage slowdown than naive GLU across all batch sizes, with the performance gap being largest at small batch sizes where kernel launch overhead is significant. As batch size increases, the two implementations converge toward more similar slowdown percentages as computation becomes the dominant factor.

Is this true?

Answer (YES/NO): NO